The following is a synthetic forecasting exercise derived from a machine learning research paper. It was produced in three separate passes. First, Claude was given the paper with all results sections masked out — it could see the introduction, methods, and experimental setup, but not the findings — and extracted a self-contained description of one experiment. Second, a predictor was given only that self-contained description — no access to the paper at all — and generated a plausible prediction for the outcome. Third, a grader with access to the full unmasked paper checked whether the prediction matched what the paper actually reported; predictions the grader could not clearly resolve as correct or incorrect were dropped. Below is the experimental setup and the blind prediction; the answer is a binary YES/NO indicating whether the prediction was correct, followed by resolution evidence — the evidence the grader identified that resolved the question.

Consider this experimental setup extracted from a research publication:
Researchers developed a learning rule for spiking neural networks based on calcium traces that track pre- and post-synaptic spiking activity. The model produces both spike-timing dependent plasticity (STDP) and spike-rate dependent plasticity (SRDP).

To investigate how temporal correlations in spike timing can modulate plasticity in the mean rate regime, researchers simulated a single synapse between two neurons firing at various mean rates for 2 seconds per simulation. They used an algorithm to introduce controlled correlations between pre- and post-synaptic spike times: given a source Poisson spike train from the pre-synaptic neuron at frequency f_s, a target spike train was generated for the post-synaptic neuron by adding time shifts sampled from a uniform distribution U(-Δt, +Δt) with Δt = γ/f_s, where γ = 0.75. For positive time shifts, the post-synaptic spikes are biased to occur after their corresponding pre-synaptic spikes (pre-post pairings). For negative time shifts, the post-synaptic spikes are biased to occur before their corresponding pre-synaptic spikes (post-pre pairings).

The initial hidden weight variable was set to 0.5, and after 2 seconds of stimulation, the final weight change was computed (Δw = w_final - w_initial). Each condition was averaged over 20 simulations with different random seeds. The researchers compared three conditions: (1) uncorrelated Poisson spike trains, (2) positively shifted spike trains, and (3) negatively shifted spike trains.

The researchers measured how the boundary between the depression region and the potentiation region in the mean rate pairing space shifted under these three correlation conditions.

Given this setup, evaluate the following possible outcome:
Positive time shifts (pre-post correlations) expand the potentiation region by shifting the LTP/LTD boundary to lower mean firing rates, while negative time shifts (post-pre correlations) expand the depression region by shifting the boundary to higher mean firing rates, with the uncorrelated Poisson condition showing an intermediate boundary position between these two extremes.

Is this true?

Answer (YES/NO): YES